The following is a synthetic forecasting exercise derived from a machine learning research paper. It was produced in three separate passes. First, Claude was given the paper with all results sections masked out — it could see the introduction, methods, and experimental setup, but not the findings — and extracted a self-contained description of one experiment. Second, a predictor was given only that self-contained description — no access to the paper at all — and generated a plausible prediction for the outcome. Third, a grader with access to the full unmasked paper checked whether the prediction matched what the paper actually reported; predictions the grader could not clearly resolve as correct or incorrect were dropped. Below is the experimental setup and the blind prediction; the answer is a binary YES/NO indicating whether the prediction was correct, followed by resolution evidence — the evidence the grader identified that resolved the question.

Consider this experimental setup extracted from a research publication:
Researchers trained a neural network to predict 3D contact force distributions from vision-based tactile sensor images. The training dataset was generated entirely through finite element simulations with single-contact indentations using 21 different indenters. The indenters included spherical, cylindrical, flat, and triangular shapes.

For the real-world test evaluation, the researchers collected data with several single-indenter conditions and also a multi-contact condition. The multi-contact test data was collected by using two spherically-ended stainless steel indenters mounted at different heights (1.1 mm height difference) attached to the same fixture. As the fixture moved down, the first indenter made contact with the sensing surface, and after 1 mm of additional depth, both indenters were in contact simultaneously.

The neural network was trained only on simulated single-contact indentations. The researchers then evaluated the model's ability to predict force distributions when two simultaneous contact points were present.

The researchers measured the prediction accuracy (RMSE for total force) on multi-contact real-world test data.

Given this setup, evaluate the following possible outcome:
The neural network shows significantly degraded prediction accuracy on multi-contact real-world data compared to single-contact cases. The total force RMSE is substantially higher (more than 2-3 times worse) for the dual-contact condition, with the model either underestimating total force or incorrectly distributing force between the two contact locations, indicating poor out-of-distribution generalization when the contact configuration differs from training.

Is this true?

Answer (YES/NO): NO